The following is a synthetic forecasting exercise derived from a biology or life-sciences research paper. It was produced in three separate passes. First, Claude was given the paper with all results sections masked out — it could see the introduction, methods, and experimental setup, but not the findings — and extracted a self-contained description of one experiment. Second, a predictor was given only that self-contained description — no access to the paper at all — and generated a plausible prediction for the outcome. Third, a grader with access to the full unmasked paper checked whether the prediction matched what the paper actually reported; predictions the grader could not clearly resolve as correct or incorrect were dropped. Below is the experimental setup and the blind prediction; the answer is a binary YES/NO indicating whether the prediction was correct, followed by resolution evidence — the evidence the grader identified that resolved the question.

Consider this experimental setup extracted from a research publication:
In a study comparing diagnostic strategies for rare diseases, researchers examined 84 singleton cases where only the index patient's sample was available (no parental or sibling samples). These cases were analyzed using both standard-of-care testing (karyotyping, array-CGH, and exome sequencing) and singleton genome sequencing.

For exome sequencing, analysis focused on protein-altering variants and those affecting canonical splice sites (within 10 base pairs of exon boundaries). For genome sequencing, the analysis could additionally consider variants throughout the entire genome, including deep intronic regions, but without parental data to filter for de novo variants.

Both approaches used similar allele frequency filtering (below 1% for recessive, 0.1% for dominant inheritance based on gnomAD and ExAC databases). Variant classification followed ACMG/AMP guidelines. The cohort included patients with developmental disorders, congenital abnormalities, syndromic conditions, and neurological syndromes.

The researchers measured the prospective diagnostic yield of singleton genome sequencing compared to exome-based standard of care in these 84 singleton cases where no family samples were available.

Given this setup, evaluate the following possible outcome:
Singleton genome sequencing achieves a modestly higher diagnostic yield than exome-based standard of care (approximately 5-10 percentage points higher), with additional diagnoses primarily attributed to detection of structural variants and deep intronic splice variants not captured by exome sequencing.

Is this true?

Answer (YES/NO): NO